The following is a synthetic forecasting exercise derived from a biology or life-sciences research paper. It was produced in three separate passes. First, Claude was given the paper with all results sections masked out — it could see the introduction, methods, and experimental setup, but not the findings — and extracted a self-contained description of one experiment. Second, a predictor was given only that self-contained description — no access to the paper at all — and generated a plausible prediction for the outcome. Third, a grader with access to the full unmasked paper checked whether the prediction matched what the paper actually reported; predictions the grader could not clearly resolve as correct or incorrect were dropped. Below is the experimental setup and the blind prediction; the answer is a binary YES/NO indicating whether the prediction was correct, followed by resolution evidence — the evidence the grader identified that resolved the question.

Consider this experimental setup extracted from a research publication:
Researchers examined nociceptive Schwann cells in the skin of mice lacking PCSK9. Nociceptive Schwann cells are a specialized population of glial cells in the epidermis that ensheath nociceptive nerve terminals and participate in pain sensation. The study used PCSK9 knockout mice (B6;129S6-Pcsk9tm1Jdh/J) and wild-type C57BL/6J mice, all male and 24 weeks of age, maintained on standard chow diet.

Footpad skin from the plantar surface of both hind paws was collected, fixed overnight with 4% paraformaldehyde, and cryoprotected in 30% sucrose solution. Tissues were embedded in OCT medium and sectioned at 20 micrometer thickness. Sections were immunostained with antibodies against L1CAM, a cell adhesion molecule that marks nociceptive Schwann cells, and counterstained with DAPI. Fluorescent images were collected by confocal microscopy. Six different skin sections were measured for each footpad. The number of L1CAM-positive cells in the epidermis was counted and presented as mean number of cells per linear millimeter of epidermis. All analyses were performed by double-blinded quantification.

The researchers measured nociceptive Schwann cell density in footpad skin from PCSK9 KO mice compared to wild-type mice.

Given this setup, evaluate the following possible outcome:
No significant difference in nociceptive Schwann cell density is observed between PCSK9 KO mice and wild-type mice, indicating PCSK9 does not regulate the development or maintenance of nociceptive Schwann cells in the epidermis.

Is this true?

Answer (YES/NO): NO